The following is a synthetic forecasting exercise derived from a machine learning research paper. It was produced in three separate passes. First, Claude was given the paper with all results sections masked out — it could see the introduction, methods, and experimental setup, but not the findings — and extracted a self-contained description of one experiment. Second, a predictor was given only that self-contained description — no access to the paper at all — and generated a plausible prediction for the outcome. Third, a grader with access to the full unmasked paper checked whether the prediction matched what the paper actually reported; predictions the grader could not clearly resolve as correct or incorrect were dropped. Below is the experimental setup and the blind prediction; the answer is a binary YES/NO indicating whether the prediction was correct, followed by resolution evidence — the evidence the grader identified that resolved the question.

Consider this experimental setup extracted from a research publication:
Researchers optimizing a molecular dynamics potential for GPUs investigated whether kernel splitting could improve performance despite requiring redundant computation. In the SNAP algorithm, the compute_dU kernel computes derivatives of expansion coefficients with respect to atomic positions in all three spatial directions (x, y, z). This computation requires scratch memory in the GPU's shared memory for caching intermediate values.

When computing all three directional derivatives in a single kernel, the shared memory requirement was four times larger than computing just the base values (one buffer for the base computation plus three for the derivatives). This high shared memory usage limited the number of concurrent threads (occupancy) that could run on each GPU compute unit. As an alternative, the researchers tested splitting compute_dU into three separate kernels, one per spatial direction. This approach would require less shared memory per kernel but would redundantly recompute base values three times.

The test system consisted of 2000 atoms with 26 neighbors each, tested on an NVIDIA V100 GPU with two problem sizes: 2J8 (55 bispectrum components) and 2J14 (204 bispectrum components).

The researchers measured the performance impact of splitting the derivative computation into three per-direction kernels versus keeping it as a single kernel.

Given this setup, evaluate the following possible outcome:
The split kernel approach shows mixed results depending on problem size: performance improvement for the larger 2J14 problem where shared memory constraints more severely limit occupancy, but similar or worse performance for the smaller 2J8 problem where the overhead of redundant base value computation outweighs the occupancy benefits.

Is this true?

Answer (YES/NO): NO